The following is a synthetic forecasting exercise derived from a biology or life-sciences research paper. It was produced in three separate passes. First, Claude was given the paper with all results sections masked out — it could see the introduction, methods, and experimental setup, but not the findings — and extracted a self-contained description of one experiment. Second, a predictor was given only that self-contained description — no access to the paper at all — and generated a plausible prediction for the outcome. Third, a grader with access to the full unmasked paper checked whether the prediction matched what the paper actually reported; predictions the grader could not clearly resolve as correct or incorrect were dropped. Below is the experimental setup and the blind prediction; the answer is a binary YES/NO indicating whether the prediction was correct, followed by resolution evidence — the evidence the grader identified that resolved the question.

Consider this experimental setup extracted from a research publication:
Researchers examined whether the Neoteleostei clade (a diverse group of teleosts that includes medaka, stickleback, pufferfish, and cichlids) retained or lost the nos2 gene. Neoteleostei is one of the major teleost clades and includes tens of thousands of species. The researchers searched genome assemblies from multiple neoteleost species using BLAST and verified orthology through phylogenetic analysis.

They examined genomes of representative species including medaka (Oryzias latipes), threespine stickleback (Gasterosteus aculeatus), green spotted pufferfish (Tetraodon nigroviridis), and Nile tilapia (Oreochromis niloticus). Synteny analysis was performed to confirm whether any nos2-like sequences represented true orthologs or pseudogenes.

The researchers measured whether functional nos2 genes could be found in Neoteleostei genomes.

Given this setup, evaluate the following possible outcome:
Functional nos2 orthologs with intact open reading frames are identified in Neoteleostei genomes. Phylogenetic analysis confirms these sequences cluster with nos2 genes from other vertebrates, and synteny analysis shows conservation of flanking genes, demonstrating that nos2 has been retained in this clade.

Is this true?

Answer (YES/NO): NO